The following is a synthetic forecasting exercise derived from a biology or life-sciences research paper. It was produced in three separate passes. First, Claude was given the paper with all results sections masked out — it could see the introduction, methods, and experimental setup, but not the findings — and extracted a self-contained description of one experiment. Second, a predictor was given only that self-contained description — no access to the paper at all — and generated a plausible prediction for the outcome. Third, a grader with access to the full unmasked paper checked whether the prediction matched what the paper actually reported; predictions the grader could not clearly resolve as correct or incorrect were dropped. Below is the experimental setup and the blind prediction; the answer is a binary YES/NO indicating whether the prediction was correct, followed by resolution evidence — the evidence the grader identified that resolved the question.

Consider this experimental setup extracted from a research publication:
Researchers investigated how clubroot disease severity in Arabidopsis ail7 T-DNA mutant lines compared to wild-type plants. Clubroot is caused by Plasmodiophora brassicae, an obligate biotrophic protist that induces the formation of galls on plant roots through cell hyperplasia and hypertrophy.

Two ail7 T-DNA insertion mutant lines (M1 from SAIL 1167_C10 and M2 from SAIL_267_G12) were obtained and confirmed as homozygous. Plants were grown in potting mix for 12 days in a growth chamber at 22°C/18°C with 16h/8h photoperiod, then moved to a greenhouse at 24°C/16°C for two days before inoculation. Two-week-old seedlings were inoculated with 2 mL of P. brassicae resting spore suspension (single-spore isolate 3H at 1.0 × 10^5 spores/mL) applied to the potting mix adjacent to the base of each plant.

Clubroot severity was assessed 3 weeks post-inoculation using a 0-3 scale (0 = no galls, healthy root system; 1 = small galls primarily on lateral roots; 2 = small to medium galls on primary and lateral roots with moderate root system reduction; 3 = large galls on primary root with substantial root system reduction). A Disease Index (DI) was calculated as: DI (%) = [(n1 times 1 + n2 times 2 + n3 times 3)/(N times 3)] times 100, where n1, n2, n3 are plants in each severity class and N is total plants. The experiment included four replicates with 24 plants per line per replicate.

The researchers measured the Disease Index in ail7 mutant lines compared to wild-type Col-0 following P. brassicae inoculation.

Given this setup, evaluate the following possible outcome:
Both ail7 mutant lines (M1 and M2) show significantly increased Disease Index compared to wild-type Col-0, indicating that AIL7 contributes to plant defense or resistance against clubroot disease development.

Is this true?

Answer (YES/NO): NO